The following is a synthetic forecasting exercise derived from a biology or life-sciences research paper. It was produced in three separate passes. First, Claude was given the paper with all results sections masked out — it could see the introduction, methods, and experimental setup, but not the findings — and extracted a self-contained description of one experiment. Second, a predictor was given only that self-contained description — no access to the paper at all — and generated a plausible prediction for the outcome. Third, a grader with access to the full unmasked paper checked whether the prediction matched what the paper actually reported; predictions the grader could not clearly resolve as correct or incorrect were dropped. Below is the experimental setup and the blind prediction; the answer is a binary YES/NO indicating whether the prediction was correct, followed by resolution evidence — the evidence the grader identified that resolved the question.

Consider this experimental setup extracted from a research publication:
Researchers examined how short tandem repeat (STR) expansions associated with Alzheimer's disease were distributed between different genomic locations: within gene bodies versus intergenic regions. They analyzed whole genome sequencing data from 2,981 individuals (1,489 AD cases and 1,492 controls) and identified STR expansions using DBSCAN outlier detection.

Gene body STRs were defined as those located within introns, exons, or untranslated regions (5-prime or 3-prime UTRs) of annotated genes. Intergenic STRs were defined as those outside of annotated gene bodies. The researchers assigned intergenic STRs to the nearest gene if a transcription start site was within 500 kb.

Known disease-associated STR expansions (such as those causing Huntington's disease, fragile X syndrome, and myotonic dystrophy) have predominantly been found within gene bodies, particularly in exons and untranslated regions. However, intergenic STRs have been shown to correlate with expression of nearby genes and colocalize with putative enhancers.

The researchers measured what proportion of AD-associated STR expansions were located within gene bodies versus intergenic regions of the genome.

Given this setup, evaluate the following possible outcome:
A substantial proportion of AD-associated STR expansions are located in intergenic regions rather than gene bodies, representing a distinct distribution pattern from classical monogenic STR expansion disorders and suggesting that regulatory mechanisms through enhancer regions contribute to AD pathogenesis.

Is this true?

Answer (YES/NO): YES